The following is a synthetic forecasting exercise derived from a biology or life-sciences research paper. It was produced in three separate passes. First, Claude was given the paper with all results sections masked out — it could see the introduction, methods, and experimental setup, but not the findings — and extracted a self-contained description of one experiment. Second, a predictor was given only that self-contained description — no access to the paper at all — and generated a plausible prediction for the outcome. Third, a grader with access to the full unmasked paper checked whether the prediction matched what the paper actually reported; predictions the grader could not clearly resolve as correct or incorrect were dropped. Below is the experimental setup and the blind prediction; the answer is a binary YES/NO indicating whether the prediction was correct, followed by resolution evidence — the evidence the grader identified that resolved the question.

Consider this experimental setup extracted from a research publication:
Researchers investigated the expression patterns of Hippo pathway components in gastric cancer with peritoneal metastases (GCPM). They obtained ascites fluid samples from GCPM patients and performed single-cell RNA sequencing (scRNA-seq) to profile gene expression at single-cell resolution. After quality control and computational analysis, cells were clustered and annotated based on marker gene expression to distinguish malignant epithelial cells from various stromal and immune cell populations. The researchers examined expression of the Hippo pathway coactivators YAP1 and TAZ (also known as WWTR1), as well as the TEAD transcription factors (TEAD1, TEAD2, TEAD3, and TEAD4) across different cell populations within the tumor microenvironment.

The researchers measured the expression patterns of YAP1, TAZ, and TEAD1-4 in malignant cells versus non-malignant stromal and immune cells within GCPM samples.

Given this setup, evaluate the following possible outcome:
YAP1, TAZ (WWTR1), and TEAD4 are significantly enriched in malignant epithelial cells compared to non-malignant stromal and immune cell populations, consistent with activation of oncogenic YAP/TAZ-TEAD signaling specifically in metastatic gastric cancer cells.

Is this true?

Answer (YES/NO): YES